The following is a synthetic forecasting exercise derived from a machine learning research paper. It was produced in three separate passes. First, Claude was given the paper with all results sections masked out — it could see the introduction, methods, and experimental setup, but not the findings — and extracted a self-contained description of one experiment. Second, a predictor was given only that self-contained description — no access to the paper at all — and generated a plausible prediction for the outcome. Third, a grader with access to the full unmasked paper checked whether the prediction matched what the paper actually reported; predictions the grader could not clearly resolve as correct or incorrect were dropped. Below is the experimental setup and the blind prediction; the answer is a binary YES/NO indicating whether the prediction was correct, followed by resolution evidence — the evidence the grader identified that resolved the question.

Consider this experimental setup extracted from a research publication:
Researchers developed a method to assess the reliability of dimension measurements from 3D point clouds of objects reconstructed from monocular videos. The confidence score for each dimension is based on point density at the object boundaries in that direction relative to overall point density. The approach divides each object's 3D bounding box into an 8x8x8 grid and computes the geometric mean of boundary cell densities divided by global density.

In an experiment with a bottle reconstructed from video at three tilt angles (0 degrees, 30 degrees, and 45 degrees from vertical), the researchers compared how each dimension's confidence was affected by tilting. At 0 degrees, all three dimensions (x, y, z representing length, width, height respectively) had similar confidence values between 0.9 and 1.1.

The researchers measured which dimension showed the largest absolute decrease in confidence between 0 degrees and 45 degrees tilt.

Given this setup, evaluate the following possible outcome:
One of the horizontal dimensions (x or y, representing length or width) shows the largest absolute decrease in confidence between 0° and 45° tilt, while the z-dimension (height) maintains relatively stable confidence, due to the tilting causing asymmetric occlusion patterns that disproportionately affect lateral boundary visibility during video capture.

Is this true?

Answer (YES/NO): NO